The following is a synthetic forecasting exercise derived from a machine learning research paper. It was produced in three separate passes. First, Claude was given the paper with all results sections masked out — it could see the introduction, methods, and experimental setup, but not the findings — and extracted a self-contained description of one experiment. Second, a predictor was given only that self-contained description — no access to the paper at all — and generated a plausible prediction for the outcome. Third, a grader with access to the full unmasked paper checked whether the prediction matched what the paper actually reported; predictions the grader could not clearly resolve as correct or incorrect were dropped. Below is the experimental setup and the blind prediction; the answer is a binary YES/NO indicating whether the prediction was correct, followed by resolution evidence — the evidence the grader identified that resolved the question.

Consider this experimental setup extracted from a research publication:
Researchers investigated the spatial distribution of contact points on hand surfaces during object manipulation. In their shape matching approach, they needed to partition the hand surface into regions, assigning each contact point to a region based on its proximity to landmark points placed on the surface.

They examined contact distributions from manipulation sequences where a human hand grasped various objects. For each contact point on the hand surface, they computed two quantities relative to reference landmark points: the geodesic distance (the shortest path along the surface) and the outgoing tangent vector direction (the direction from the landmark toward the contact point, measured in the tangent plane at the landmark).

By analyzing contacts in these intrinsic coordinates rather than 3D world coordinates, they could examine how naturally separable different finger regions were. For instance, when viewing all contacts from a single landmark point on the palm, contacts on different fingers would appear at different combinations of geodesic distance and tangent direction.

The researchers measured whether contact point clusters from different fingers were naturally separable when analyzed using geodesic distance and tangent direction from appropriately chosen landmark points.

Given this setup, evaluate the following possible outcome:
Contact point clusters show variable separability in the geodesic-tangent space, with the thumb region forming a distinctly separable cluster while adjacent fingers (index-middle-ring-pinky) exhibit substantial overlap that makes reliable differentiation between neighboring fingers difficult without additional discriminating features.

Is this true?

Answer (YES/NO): NO